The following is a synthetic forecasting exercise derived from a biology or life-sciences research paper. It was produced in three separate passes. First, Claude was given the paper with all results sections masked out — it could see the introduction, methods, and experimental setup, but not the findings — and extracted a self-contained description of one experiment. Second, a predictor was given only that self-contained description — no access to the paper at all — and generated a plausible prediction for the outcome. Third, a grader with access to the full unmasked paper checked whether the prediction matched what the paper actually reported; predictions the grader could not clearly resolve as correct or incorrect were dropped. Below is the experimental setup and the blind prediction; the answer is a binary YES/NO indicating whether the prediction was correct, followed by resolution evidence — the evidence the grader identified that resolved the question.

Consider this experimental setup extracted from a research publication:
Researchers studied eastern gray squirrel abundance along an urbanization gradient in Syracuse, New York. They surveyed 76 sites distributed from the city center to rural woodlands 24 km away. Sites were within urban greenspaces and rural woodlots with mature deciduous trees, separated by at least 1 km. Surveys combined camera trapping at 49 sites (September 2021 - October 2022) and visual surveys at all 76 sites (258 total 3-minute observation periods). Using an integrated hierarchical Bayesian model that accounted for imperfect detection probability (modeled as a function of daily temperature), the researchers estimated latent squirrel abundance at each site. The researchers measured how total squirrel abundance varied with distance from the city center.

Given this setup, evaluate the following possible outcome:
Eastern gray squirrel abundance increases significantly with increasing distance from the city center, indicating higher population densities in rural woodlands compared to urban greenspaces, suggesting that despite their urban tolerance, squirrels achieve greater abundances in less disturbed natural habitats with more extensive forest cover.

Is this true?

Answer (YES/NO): NO